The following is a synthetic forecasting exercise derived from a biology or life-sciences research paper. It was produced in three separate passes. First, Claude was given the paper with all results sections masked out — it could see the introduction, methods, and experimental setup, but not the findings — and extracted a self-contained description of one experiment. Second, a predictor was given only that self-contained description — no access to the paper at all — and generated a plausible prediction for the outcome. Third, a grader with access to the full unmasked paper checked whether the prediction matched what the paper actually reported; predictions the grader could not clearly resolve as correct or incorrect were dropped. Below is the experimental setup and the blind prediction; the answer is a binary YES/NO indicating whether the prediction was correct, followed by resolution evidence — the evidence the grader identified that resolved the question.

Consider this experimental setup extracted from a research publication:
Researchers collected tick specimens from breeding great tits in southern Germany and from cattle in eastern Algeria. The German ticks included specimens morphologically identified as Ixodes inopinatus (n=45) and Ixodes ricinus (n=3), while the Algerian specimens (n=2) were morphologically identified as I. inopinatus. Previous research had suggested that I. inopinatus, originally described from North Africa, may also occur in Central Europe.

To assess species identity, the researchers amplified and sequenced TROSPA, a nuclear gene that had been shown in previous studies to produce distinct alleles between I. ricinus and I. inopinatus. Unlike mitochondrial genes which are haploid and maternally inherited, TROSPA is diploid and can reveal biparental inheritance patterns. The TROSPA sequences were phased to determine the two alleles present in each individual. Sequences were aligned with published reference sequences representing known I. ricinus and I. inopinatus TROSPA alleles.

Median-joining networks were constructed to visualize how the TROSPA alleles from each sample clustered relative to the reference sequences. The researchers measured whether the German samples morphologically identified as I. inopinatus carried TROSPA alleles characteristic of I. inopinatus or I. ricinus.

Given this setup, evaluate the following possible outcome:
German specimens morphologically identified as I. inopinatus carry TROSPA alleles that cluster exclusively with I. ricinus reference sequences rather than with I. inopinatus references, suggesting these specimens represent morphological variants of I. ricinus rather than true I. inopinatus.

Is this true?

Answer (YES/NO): YES